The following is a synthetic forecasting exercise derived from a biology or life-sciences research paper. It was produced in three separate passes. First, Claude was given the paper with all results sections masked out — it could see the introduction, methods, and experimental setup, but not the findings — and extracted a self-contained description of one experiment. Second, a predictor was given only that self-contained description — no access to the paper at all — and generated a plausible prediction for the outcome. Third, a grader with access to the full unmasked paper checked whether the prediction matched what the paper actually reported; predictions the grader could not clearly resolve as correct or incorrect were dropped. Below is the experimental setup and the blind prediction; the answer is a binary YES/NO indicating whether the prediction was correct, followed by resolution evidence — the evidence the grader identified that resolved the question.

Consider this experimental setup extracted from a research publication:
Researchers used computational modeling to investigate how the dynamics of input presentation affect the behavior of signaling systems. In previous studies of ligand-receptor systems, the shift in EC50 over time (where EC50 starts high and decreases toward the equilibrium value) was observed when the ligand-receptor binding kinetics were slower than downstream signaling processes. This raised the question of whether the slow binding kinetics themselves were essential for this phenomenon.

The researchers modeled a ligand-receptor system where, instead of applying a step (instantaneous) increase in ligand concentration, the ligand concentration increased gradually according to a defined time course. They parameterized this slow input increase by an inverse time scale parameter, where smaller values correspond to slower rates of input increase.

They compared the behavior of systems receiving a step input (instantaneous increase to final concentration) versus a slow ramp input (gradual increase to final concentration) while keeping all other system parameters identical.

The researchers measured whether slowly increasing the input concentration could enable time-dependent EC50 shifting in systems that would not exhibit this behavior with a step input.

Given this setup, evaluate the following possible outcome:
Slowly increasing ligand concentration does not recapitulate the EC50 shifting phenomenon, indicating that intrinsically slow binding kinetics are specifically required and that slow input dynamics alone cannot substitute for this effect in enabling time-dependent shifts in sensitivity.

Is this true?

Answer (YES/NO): NO